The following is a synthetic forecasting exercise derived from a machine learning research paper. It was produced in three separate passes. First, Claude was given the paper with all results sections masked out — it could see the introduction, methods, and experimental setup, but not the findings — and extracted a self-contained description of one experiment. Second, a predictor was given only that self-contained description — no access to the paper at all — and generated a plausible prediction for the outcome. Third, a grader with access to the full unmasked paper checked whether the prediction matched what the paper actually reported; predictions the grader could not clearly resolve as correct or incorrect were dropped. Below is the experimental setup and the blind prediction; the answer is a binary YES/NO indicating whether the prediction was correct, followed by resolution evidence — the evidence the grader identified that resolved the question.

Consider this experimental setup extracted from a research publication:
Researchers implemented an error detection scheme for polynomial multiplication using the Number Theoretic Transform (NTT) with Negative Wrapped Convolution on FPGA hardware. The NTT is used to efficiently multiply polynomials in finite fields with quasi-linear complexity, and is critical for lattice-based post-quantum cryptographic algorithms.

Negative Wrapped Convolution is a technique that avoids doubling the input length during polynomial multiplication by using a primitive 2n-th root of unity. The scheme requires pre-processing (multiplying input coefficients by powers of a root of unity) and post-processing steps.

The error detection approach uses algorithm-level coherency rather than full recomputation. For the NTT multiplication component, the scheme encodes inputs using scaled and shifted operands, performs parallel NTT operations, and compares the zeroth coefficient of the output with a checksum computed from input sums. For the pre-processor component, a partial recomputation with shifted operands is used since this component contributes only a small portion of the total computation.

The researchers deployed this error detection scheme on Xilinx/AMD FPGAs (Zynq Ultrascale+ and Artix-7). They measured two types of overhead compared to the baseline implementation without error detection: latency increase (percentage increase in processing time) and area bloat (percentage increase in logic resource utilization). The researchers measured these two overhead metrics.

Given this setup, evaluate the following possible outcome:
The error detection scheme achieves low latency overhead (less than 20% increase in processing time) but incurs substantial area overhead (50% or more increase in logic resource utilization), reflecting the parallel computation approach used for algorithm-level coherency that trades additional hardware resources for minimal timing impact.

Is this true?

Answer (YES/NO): NO